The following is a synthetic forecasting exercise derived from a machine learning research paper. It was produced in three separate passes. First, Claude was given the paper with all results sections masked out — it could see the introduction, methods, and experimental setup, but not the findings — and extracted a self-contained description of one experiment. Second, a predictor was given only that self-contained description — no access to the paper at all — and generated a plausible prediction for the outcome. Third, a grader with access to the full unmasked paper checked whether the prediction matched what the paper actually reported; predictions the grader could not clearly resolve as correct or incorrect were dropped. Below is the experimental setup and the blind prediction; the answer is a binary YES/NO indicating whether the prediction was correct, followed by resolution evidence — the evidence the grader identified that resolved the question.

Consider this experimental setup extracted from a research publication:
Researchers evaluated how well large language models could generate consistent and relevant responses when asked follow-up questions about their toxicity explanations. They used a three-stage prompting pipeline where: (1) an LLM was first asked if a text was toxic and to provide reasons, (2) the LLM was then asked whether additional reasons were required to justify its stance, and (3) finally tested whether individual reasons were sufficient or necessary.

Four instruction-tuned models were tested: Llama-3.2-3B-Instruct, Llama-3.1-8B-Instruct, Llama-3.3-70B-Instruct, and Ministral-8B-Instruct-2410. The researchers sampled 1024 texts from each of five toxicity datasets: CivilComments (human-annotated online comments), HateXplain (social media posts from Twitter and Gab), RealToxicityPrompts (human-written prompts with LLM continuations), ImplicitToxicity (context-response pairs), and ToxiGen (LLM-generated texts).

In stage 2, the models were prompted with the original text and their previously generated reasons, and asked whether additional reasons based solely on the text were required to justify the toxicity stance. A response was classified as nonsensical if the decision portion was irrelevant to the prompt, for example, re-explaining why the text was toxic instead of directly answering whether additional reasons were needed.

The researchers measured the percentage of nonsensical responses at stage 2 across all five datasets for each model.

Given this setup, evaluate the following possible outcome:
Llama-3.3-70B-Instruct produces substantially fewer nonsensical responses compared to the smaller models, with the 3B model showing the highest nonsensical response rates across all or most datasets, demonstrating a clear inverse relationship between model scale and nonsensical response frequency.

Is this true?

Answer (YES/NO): NO